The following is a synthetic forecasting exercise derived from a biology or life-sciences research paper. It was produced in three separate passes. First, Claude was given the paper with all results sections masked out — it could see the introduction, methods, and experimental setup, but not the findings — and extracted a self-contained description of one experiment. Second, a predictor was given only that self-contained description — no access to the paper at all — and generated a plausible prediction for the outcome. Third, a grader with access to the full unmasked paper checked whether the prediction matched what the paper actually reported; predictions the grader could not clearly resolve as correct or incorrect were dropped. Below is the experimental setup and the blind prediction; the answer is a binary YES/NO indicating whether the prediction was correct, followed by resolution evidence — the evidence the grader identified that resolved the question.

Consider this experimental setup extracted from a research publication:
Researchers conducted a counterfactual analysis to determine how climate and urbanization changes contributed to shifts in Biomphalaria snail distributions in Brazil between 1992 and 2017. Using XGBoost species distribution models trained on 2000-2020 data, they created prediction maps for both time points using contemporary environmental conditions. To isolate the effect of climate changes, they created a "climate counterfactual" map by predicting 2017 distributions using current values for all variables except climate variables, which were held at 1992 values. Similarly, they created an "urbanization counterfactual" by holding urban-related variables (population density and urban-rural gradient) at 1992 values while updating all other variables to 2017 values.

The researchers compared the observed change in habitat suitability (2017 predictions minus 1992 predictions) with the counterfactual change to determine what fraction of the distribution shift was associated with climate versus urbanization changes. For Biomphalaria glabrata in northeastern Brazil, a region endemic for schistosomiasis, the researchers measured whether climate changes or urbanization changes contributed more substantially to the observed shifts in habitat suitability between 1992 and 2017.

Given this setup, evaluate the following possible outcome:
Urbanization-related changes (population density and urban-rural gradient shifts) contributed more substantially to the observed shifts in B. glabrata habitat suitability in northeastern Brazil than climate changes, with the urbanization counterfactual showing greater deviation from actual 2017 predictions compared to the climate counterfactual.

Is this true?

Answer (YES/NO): NO